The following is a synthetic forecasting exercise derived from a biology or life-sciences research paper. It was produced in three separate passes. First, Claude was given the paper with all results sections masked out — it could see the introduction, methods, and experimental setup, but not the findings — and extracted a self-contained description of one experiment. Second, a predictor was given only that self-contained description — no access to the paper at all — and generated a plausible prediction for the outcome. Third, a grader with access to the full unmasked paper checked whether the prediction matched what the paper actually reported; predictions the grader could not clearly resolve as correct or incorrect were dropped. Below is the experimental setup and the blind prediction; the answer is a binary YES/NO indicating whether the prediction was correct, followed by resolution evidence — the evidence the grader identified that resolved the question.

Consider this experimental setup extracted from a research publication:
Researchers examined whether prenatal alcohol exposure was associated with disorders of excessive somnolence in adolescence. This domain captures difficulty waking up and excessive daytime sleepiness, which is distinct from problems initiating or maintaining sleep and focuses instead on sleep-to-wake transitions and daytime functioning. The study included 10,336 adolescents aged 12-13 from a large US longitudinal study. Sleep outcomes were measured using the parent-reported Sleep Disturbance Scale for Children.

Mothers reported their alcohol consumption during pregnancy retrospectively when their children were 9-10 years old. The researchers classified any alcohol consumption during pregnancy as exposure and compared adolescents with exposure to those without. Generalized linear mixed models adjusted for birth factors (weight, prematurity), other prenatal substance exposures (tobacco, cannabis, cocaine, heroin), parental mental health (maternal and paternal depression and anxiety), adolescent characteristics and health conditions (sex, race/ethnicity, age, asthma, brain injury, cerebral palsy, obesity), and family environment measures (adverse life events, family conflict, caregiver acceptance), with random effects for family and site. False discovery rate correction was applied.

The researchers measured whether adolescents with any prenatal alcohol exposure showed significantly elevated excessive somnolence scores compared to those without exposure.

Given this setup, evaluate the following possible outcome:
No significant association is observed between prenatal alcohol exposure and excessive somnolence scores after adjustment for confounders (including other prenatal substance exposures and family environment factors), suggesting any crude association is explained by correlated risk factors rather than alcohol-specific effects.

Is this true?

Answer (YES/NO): NO